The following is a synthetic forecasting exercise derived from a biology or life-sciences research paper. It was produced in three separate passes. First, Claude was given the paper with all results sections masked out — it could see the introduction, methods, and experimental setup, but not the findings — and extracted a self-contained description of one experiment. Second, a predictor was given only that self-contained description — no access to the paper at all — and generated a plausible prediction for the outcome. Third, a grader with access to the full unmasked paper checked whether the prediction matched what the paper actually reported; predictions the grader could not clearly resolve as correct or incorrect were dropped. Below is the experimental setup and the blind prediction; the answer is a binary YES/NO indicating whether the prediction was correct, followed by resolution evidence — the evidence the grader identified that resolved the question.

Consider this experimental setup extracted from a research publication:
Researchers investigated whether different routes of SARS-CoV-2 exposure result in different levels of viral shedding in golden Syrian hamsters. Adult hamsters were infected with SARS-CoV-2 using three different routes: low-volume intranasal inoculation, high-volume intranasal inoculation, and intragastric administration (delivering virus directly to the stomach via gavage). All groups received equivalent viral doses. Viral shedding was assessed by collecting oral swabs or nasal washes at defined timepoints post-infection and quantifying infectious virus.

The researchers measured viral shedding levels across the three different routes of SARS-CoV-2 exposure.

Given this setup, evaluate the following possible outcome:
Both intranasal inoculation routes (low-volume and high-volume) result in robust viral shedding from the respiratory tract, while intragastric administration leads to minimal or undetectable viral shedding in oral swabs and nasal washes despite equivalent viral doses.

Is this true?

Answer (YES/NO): NO